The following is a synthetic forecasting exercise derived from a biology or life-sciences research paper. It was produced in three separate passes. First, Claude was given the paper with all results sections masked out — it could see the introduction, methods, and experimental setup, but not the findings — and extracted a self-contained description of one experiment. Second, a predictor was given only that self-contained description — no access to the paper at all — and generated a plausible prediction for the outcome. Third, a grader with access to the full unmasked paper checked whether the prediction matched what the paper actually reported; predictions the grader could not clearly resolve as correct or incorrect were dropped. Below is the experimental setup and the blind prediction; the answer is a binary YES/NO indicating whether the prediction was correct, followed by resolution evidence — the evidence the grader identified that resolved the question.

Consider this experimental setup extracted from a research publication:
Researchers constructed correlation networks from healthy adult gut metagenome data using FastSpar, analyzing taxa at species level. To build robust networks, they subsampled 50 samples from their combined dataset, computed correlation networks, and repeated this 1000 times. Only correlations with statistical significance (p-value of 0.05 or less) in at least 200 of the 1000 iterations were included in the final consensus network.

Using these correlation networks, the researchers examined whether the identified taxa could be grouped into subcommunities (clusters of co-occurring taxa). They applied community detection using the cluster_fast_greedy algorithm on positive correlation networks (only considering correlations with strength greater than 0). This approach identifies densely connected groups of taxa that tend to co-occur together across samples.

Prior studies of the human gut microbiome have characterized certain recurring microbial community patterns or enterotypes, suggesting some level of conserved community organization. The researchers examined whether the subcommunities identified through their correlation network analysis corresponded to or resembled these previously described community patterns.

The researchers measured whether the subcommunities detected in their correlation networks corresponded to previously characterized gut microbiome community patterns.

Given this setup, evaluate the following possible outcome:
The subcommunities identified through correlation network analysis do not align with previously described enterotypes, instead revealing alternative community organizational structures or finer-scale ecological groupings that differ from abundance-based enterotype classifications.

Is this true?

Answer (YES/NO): NO